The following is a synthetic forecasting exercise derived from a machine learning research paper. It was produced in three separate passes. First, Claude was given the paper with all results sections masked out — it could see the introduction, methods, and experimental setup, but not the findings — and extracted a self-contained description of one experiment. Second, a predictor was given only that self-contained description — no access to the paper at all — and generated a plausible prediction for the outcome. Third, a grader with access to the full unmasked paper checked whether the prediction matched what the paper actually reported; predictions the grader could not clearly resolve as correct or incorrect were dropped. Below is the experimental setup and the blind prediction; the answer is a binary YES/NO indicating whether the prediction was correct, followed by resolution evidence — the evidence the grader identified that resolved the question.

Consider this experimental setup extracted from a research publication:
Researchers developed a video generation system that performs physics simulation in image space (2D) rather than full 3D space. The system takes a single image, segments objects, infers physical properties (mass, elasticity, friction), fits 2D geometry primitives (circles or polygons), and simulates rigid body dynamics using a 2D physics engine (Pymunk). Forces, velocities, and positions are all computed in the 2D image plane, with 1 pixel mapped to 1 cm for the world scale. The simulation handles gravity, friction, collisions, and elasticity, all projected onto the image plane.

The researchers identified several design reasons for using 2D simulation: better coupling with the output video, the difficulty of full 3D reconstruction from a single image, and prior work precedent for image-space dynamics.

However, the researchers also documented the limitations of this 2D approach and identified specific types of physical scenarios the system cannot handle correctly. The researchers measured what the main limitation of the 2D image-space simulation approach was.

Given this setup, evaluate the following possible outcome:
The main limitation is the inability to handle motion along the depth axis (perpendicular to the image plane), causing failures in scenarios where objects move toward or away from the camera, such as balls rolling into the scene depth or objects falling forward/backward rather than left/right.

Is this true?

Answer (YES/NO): YES